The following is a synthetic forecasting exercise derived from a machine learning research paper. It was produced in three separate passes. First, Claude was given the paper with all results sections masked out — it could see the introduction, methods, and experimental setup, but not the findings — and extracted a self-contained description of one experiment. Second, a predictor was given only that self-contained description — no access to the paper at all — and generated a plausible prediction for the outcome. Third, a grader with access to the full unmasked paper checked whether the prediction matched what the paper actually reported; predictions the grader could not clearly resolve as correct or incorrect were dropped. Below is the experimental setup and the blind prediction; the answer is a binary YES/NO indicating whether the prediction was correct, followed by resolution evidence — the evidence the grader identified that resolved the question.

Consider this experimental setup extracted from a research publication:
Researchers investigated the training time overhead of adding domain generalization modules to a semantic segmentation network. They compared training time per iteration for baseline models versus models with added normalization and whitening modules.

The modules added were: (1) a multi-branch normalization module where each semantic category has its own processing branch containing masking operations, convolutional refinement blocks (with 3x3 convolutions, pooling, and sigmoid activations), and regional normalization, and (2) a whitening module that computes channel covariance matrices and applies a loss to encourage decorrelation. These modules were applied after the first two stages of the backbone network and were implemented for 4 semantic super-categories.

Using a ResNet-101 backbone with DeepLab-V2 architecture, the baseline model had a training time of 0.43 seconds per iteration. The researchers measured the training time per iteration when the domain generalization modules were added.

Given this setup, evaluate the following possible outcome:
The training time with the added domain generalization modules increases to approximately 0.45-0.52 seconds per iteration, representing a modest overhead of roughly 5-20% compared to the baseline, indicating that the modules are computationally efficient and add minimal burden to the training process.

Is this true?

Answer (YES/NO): NO